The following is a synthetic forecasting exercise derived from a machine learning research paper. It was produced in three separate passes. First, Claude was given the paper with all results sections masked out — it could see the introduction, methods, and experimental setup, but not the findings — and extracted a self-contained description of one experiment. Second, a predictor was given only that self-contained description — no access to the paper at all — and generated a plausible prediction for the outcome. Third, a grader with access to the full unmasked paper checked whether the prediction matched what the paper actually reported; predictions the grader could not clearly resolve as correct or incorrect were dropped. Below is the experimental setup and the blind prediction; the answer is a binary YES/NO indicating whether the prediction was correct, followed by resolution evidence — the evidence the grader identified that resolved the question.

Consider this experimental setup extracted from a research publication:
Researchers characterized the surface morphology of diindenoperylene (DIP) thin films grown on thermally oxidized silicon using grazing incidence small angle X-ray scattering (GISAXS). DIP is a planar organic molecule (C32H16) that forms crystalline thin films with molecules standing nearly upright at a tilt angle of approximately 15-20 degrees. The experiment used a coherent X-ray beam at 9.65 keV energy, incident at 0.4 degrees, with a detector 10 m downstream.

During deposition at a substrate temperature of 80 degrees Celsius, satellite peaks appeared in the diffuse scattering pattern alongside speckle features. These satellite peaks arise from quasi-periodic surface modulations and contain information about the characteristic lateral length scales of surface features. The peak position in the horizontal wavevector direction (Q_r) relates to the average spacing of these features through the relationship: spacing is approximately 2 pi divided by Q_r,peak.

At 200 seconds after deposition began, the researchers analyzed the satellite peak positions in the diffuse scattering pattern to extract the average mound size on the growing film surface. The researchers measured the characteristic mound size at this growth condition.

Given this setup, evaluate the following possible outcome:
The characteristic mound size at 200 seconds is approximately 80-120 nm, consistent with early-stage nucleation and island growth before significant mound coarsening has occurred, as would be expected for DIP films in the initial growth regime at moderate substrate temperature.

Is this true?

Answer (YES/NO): NO